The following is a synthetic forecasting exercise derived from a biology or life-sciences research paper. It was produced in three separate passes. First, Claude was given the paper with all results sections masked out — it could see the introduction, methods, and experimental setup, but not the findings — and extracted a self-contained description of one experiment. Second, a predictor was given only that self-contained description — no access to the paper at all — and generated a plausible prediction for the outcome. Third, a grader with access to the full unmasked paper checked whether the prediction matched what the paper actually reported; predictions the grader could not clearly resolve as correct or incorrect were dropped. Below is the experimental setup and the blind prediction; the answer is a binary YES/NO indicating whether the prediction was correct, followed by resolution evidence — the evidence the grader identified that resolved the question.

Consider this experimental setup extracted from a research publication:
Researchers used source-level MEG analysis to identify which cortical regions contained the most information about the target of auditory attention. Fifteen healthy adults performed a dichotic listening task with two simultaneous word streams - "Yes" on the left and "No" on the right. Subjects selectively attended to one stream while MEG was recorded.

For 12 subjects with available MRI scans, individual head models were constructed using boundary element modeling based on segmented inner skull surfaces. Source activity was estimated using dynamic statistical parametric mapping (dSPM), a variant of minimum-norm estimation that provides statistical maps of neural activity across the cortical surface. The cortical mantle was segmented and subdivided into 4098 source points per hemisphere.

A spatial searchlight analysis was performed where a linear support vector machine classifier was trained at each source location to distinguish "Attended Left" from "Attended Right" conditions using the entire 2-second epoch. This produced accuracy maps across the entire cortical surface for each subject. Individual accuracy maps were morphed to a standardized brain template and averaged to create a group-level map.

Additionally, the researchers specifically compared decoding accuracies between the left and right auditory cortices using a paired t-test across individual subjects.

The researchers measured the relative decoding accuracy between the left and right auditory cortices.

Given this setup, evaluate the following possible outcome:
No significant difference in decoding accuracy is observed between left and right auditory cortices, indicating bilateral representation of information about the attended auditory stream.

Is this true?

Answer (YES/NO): YES